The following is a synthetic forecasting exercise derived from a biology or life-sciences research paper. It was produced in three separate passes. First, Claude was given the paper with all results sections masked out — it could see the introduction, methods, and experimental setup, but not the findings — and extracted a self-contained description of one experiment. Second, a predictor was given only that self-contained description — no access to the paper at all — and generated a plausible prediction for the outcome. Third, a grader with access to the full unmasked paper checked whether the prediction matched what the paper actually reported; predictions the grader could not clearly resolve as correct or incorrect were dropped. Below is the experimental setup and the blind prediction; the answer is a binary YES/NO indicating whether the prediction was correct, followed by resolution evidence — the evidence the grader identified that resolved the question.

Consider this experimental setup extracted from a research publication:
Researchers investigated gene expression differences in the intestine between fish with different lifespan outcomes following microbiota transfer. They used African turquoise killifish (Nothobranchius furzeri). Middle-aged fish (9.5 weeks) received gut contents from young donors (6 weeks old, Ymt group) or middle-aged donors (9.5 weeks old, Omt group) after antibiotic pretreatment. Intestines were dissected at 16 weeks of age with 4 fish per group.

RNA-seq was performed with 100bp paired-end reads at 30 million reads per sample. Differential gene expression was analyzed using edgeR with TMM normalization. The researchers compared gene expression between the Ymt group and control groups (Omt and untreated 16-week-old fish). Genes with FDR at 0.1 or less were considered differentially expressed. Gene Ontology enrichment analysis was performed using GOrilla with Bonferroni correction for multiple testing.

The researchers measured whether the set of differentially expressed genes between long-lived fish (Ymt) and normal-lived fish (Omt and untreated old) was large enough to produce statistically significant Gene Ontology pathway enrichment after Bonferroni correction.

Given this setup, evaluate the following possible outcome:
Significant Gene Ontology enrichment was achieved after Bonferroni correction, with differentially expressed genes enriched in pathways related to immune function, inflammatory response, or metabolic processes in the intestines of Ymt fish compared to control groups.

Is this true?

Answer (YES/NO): NO